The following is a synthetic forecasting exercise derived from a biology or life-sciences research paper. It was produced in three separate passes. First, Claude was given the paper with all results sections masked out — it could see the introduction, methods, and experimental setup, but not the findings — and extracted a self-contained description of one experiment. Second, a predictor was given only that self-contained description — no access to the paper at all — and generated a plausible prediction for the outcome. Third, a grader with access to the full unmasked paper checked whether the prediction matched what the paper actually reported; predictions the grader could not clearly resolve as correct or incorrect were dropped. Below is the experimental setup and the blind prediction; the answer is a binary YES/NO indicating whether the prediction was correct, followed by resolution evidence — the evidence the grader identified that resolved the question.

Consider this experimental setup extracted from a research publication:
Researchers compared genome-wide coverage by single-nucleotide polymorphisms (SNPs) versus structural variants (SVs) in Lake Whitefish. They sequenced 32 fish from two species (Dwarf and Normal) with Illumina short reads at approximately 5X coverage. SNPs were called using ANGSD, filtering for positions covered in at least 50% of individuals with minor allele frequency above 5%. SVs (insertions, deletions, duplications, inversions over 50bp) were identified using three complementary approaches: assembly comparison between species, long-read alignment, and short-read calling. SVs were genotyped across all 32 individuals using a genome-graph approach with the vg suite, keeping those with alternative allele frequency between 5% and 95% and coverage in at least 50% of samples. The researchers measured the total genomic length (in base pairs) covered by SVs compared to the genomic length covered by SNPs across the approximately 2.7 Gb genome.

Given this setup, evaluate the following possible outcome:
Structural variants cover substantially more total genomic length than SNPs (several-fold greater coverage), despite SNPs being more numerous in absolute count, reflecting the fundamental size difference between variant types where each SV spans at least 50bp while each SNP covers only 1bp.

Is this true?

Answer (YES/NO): YES